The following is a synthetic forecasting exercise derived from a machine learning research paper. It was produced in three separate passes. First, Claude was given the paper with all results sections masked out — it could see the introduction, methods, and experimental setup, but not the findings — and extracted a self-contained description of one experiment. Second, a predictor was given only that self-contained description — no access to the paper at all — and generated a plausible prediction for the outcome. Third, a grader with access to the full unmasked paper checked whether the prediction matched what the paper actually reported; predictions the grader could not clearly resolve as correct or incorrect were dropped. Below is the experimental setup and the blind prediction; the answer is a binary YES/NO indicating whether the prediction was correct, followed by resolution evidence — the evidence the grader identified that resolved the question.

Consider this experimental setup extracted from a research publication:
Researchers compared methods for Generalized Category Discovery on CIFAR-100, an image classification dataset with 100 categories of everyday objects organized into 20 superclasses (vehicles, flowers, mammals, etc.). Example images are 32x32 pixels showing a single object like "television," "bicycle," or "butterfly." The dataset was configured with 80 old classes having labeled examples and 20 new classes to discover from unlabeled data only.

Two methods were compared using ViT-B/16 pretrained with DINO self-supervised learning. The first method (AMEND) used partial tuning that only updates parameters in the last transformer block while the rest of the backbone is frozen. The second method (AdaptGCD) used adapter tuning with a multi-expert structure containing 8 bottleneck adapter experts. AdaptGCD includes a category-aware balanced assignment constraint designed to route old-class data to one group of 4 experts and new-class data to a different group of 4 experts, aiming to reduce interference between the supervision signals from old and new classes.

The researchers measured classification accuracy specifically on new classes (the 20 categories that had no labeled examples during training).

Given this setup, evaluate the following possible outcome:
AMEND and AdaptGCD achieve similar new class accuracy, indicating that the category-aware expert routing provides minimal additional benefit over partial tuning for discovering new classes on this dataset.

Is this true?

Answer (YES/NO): NO